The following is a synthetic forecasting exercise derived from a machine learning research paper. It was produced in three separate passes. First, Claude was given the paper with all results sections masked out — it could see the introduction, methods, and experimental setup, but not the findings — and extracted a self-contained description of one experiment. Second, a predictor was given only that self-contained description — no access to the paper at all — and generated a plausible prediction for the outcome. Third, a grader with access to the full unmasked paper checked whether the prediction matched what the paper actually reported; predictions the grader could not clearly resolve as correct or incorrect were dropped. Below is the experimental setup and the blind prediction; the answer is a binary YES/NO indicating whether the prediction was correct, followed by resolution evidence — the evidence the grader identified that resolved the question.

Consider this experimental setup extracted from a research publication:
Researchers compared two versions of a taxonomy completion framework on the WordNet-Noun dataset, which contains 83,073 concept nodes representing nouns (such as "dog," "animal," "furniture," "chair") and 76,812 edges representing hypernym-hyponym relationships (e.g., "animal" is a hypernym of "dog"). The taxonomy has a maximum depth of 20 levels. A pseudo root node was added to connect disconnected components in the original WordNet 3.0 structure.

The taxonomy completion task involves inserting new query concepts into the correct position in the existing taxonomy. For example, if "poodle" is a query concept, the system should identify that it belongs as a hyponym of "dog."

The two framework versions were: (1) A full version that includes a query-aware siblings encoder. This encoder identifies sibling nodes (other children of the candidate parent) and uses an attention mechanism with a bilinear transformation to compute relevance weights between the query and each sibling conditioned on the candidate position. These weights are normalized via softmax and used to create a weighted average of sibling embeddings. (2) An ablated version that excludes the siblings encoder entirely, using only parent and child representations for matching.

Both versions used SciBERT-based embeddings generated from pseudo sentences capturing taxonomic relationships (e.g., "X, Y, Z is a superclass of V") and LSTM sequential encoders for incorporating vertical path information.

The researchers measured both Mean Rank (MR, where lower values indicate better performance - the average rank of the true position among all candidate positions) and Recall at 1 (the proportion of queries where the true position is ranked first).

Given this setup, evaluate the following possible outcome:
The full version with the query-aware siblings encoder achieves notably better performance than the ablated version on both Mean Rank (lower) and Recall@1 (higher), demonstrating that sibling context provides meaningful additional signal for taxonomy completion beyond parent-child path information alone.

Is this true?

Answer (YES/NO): NO